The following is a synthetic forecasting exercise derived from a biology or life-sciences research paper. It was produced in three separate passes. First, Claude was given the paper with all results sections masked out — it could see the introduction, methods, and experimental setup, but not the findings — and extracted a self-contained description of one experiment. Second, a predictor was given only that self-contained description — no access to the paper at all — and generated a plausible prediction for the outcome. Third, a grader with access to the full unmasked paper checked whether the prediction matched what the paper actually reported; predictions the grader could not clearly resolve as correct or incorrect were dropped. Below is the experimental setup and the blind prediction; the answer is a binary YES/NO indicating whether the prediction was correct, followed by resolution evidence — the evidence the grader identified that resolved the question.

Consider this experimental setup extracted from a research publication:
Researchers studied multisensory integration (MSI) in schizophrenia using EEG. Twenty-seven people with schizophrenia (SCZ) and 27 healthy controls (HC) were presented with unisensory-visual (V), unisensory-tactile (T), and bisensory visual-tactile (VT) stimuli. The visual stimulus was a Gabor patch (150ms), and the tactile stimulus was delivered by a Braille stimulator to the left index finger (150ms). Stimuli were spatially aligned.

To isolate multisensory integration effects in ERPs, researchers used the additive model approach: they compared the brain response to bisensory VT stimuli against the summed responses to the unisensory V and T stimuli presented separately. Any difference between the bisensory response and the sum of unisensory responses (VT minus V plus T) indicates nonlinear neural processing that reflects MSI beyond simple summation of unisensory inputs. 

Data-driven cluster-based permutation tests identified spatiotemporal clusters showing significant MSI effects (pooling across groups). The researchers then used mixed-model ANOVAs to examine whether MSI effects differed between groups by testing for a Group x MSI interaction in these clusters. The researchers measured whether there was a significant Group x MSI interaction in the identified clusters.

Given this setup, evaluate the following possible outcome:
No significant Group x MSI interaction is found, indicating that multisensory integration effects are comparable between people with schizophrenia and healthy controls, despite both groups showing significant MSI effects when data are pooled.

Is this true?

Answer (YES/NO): YES